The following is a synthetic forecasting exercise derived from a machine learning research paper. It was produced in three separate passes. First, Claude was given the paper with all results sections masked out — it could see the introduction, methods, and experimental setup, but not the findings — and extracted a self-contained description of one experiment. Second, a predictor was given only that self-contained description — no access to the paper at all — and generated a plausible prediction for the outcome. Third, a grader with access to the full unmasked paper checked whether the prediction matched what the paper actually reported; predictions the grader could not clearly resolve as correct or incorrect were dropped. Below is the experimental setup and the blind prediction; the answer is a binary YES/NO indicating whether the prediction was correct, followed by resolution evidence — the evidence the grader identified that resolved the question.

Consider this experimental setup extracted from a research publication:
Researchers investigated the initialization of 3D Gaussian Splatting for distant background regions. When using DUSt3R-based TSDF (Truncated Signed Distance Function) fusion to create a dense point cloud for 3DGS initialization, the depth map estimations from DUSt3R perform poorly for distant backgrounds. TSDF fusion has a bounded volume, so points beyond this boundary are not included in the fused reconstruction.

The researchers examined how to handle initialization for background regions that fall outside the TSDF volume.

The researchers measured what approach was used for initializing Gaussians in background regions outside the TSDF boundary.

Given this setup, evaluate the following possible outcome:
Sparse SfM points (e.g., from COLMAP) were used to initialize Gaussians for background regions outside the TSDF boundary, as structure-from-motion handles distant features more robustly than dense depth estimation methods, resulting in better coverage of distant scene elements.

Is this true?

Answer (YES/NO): YES